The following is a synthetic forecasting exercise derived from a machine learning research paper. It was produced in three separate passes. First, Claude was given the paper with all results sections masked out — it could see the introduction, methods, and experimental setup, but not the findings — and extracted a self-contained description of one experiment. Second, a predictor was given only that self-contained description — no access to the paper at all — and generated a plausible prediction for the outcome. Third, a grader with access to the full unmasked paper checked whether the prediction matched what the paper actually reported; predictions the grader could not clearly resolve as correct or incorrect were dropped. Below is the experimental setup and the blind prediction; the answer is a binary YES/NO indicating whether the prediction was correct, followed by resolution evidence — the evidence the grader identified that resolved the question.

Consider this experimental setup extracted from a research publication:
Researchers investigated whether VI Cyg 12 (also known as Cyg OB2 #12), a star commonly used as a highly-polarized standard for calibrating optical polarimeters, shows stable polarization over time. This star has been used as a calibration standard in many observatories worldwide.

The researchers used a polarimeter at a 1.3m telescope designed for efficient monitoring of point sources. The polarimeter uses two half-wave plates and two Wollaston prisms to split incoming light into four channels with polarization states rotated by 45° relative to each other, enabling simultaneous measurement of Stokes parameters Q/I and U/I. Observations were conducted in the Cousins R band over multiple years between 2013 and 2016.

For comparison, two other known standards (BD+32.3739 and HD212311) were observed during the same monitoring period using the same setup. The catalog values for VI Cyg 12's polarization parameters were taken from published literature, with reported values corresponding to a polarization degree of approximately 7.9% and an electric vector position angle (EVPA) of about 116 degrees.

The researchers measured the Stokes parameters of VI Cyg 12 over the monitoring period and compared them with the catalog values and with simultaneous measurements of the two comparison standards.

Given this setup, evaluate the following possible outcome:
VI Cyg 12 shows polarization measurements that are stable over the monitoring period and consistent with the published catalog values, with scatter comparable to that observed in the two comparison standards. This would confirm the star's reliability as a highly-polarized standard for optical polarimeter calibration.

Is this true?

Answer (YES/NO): NO